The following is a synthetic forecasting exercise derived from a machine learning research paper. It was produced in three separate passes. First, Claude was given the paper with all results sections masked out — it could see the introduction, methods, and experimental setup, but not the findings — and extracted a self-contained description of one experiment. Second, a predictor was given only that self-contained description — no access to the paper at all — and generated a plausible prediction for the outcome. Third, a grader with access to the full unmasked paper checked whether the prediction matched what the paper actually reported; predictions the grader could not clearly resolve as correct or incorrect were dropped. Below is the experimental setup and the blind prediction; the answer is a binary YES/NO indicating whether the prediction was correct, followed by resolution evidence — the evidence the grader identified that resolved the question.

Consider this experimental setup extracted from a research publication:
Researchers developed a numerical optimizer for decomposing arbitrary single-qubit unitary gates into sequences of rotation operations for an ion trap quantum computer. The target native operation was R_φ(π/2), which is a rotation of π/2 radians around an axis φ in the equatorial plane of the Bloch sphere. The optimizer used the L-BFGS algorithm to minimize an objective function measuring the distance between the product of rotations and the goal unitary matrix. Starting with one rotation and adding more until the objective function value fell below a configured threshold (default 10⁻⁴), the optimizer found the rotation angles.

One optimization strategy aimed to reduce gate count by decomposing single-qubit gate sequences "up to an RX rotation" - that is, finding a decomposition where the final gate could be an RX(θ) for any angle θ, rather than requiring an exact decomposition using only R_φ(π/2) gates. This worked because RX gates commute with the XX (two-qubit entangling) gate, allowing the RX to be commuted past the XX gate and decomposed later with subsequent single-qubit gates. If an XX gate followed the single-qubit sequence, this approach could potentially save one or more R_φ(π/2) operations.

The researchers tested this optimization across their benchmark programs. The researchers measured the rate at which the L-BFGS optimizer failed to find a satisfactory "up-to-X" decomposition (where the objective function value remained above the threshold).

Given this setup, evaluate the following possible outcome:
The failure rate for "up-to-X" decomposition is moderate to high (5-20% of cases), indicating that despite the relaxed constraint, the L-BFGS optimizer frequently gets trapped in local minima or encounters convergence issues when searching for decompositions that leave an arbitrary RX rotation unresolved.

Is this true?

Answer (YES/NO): NO